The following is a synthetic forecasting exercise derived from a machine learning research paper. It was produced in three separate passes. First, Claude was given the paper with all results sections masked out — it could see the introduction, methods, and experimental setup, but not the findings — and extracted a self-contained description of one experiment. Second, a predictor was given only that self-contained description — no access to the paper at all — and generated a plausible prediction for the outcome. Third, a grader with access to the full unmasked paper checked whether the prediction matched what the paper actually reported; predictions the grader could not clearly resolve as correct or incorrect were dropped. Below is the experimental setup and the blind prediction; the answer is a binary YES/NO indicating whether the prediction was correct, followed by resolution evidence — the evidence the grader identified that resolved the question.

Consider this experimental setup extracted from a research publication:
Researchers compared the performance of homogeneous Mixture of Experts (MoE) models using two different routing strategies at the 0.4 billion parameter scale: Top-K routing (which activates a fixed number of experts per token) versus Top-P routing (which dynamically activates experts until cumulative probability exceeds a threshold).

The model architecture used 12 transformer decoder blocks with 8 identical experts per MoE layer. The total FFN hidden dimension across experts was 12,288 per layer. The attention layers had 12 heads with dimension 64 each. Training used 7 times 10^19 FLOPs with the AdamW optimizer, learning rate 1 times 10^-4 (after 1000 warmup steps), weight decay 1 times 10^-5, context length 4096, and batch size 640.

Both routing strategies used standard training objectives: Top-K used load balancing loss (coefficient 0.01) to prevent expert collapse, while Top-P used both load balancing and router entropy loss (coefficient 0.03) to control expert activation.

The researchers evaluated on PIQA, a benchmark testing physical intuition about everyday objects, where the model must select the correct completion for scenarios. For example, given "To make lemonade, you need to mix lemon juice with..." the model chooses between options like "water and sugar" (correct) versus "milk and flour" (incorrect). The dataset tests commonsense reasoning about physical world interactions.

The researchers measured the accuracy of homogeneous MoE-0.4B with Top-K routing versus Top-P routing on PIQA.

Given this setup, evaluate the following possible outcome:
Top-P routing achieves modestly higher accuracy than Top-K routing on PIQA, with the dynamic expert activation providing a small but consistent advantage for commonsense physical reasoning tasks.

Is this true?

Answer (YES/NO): NO